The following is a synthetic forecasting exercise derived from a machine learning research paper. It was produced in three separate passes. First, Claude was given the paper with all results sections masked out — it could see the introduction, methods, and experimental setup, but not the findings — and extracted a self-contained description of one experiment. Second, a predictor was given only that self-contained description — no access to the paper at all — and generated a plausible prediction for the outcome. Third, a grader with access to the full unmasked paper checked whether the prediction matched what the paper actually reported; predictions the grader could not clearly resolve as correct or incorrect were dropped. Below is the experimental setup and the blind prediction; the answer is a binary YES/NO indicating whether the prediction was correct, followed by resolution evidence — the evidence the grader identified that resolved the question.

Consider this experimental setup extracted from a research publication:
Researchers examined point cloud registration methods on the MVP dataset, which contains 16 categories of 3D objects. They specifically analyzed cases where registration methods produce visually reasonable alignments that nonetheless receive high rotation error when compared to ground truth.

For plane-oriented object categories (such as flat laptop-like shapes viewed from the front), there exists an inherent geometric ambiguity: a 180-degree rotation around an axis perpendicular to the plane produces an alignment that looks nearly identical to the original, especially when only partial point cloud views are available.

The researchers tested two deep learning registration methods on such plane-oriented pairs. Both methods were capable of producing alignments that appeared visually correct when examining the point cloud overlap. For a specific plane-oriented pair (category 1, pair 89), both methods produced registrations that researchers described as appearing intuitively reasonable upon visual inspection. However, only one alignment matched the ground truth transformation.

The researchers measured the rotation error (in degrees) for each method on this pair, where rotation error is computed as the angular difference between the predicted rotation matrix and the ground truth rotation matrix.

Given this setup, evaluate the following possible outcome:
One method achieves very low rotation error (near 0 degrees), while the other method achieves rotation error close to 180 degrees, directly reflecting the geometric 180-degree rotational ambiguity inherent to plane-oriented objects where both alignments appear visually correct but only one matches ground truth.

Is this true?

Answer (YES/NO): YES